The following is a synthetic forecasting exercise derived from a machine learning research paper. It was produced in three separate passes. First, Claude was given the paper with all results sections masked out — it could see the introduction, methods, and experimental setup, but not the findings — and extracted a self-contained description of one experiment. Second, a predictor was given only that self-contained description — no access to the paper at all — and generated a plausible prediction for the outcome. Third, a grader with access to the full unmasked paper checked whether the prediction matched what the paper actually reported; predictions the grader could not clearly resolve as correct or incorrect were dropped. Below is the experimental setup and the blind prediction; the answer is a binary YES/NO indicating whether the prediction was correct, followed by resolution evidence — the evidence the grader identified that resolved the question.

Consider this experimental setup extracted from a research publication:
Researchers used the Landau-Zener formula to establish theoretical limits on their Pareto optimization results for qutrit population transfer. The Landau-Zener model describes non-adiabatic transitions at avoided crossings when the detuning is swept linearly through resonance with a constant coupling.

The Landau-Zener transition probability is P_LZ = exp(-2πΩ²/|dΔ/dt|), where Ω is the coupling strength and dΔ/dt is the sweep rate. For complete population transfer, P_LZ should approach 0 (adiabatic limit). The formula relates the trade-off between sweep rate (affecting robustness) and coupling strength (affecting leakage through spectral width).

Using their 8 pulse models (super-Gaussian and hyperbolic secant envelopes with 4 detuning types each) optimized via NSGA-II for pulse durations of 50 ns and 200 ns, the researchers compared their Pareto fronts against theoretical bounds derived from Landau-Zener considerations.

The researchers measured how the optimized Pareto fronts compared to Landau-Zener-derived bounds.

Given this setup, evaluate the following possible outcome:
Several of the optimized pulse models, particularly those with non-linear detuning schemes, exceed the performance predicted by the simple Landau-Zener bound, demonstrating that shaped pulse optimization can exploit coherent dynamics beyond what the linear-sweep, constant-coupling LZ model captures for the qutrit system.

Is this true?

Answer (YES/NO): NO